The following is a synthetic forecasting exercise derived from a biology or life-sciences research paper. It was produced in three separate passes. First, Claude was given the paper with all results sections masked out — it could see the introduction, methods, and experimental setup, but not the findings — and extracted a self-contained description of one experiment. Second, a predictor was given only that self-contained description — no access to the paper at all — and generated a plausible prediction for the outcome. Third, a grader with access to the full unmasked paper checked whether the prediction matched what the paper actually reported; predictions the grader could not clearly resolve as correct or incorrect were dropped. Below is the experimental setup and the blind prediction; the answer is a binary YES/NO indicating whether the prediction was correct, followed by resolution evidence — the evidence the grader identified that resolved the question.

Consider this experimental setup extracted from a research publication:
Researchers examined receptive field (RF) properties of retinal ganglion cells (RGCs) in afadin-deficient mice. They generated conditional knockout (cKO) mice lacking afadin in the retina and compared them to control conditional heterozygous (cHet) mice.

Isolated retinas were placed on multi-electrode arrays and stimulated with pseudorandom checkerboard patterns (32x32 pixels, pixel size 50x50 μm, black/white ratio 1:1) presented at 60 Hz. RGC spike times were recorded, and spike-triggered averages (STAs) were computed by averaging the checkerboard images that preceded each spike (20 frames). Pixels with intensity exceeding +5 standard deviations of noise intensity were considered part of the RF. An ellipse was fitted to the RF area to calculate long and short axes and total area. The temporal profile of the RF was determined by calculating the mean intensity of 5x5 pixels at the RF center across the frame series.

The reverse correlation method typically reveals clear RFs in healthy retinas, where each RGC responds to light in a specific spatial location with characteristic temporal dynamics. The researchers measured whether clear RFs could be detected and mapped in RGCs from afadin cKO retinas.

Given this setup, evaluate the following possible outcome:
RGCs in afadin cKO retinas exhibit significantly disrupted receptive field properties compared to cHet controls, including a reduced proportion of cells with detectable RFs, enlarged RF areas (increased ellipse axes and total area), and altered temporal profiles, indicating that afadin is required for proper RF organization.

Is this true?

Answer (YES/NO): NO